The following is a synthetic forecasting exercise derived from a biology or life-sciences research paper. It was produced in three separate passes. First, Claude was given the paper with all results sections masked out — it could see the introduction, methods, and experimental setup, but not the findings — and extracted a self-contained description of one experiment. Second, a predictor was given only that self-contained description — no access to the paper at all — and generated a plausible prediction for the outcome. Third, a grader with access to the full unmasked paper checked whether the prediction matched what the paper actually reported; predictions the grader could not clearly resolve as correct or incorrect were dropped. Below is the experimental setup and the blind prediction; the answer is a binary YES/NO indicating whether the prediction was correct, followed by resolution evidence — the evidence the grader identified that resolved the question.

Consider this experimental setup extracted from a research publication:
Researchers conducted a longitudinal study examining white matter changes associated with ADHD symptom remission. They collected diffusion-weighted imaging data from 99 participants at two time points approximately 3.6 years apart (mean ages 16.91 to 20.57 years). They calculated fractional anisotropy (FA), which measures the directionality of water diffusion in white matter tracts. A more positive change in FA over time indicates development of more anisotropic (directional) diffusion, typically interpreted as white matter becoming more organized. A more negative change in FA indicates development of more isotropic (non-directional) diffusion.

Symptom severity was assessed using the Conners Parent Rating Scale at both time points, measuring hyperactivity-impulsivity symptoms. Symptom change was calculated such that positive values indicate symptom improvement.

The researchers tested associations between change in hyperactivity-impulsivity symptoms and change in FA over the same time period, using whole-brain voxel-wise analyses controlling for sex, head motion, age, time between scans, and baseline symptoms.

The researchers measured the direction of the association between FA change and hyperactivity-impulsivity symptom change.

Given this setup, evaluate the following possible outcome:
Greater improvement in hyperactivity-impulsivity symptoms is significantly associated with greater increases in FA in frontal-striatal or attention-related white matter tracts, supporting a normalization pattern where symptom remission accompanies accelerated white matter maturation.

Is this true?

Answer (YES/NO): NO